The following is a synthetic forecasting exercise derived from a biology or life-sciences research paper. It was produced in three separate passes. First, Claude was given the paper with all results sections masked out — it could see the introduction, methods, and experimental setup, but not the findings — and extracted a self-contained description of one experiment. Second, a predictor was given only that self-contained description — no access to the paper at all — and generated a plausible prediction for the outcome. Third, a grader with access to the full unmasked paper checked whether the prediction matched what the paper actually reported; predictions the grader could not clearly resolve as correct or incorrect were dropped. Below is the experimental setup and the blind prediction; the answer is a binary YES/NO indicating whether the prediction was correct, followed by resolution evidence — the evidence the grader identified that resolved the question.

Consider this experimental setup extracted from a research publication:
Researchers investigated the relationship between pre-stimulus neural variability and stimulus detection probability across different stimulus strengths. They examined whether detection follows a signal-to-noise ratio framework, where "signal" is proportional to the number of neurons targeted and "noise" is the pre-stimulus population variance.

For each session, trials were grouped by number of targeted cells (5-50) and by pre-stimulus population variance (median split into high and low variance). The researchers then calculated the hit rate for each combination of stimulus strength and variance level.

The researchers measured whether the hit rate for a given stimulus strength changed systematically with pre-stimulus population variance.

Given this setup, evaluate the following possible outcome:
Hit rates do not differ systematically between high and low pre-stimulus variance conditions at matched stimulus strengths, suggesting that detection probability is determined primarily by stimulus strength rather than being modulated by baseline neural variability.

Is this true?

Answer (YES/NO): NO